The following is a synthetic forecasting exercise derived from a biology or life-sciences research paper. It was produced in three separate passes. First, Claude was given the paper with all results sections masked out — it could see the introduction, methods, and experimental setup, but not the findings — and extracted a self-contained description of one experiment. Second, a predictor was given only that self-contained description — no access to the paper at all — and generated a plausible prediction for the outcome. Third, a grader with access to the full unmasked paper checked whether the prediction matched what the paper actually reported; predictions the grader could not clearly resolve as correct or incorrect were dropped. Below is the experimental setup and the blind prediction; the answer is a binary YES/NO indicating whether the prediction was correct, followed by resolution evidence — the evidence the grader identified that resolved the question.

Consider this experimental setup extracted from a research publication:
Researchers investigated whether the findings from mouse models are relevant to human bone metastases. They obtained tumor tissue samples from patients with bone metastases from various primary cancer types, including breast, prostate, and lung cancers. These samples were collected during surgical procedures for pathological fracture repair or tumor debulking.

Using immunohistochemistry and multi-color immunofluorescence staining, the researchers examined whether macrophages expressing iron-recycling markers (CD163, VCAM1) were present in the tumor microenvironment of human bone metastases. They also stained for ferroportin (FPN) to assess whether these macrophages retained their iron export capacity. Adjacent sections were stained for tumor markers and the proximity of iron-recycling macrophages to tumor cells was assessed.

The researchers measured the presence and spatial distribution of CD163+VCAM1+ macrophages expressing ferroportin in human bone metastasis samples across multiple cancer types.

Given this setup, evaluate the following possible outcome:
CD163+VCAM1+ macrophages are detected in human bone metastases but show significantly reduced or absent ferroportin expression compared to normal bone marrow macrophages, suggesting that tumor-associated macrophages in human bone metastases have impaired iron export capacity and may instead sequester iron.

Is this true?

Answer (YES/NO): NO